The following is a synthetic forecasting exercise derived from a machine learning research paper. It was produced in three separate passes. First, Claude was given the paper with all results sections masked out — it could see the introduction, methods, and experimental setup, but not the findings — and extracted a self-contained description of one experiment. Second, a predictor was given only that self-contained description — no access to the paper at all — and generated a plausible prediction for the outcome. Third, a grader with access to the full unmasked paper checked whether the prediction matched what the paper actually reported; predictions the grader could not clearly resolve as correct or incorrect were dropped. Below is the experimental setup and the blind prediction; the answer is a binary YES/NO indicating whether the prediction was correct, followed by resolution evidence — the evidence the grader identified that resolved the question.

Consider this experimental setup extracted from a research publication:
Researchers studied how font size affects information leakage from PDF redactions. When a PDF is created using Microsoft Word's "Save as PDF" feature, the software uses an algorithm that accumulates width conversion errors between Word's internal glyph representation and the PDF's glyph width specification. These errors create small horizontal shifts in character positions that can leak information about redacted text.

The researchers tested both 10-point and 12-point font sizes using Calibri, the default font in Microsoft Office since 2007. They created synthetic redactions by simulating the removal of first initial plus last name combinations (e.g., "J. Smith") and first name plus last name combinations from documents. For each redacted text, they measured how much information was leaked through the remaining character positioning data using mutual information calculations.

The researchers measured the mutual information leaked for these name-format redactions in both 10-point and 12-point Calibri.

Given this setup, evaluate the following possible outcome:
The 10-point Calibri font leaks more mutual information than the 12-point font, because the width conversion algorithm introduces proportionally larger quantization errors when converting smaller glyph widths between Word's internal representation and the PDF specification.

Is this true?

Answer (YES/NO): NO